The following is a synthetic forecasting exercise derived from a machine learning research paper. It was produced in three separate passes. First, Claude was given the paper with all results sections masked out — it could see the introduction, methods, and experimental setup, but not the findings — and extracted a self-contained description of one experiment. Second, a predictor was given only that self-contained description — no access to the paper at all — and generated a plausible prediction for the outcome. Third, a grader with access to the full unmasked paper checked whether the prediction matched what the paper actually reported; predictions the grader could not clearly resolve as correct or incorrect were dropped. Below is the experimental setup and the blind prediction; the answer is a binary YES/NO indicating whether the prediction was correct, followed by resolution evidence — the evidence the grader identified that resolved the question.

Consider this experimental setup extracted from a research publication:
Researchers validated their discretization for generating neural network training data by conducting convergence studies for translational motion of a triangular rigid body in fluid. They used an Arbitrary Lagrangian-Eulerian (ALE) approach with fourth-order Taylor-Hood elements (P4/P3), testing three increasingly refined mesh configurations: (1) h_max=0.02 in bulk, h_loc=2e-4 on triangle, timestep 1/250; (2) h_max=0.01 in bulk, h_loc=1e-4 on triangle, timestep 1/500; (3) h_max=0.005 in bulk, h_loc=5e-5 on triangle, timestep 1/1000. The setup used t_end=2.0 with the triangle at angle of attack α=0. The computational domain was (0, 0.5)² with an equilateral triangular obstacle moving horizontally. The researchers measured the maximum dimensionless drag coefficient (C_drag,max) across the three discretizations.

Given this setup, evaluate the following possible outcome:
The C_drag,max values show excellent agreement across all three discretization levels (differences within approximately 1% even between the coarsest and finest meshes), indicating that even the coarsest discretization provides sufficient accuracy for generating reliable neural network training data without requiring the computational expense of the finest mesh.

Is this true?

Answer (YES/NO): NO